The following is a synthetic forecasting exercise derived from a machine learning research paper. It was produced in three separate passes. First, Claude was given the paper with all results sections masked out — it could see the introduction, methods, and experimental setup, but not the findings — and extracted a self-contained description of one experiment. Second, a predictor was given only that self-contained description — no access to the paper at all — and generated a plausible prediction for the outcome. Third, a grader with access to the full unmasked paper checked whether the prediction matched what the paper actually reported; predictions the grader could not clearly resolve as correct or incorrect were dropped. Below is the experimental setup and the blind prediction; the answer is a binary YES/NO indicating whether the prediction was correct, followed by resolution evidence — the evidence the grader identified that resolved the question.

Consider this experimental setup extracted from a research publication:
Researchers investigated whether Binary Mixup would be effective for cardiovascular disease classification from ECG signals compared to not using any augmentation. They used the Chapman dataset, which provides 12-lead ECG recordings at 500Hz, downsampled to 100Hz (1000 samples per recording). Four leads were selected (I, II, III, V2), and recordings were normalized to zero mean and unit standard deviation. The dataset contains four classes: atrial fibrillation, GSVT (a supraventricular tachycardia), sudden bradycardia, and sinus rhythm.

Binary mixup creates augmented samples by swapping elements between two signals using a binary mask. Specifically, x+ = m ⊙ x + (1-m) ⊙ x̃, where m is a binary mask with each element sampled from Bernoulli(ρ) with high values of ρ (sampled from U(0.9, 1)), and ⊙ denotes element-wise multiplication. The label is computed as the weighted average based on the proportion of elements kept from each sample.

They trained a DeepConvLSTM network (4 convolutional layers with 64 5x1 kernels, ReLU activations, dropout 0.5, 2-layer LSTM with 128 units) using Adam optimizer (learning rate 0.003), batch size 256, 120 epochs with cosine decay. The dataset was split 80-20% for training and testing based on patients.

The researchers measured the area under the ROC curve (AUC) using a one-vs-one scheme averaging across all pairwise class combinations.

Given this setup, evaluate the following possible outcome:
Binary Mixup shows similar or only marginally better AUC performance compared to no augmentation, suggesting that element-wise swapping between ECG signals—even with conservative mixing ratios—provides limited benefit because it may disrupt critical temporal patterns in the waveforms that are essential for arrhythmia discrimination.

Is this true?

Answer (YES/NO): NO